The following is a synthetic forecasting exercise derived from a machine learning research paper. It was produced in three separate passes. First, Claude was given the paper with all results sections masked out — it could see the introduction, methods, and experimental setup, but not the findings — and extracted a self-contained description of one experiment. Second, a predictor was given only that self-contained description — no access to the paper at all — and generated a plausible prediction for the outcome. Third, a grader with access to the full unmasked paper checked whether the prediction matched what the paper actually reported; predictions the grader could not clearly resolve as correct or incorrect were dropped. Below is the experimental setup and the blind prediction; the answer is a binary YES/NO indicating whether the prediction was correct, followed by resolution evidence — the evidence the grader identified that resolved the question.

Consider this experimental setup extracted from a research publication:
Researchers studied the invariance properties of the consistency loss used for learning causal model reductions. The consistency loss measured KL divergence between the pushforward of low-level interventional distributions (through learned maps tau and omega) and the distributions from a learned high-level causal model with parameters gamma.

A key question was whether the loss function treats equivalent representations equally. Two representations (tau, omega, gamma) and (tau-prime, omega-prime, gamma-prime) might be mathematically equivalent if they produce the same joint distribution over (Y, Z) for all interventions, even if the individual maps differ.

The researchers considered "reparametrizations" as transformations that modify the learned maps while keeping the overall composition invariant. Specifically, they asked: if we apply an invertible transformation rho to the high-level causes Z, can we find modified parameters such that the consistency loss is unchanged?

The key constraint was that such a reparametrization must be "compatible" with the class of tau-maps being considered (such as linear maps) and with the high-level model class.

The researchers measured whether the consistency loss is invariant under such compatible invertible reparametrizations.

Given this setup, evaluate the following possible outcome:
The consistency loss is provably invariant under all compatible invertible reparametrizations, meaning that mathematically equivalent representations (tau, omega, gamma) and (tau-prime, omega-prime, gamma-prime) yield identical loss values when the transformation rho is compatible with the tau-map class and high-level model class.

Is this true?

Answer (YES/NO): YES